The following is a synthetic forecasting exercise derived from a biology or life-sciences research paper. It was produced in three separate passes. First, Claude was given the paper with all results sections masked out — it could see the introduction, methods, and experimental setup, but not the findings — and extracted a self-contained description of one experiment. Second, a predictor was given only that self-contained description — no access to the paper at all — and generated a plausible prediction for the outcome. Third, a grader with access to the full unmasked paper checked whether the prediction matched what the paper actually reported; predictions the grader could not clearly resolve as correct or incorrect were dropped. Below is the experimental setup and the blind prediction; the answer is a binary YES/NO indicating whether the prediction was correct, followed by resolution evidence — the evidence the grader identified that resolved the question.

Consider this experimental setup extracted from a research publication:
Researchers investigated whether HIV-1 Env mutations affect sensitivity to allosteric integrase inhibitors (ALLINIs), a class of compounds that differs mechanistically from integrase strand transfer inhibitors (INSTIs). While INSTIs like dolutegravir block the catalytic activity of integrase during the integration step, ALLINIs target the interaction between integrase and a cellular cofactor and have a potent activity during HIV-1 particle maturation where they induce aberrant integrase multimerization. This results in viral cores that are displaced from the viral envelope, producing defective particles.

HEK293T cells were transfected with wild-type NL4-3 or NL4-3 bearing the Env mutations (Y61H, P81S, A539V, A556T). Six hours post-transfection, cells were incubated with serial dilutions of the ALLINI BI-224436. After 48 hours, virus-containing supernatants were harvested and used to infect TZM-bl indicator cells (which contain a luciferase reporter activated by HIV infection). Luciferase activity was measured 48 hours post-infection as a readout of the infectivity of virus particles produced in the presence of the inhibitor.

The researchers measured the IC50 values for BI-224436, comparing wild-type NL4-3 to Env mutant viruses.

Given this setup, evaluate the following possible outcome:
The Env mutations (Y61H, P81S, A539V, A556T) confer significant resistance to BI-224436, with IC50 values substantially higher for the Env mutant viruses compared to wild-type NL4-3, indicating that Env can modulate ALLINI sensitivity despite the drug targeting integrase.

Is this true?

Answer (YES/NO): NO